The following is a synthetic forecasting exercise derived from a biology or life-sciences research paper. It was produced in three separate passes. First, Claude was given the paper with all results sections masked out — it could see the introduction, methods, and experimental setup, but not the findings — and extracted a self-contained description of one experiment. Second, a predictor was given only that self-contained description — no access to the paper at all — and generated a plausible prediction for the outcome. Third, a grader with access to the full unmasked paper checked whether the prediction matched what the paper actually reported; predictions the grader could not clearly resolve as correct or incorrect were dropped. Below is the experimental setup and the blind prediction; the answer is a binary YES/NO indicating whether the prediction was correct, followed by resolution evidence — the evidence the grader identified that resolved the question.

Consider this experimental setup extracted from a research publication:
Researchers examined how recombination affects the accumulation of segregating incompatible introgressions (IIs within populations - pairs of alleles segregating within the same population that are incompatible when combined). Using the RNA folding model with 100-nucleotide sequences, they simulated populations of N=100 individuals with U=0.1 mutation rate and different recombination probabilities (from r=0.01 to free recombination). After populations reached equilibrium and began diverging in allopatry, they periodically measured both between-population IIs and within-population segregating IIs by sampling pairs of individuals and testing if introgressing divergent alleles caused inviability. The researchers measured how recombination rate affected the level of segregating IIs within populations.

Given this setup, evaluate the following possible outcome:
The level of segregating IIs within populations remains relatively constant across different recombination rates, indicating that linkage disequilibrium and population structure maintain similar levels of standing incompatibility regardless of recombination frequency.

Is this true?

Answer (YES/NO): NO